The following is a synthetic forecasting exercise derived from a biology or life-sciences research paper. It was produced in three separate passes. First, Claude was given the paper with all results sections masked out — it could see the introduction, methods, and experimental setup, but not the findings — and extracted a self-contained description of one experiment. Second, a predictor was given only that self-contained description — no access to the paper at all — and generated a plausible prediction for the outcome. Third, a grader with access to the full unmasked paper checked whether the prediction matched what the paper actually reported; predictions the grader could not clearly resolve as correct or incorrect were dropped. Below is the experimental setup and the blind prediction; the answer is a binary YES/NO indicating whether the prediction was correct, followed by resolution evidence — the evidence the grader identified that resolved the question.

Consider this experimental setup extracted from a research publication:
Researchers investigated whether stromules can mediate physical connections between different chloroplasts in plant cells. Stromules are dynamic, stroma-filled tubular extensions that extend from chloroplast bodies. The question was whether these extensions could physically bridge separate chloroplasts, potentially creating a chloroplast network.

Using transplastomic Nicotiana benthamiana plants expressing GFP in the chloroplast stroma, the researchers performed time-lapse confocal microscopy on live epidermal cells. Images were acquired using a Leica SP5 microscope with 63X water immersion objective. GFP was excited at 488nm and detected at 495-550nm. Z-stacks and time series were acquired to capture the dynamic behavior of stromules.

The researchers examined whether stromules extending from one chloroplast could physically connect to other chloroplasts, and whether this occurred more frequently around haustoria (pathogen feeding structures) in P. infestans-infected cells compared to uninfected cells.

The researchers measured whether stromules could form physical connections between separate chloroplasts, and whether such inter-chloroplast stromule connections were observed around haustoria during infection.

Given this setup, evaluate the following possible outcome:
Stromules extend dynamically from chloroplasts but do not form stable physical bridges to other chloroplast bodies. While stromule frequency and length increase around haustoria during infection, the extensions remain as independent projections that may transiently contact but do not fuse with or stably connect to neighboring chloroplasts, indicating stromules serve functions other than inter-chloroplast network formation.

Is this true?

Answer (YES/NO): NO